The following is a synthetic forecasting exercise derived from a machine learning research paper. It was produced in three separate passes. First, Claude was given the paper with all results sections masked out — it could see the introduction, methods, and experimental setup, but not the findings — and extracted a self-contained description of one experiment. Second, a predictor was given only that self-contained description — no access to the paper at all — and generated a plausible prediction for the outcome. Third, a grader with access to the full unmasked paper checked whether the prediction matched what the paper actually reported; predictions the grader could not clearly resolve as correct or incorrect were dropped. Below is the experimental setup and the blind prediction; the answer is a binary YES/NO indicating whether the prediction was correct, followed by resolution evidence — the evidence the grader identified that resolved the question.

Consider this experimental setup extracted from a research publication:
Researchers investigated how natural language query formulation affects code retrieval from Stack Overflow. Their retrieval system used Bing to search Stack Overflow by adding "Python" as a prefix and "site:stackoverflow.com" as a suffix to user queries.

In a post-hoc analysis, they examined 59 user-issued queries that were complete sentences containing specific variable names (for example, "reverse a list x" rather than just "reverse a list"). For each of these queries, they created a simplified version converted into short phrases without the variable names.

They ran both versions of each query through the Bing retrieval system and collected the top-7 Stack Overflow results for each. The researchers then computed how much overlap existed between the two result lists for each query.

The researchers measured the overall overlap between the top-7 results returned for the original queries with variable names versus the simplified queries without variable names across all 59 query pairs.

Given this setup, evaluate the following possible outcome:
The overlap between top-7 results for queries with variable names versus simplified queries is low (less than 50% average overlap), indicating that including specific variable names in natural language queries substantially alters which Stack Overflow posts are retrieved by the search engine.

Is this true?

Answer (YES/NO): NO